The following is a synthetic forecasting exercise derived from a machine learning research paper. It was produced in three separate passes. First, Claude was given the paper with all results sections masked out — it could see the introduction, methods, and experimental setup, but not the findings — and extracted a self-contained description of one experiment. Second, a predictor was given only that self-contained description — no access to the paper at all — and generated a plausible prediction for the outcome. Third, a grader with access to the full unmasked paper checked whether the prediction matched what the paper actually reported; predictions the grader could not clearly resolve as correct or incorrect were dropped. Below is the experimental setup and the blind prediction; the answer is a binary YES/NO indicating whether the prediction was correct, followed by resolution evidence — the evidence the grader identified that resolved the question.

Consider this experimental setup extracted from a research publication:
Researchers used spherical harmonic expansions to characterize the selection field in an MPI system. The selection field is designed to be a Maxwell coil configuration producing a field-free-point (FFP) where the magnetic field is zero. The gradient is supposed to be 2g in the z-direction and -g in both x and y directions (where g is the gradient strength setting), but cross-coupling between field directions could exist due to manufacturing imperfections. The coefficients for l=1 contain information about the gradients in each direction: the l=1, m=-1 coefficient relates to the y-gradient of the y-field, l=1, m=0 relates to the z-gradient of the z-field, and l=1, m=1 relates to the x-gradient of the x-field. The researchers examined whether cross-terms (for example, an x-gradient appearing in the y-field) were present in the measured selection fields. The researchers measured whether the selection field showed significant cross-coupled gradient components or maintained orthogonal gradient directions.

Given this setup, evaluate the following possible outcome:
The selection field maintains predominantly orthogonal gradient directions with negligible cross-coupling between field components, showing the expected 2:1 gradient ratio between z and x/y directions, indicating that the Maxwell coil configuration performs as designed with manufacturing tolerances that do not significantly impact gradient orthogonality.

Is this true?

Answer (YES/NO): YES